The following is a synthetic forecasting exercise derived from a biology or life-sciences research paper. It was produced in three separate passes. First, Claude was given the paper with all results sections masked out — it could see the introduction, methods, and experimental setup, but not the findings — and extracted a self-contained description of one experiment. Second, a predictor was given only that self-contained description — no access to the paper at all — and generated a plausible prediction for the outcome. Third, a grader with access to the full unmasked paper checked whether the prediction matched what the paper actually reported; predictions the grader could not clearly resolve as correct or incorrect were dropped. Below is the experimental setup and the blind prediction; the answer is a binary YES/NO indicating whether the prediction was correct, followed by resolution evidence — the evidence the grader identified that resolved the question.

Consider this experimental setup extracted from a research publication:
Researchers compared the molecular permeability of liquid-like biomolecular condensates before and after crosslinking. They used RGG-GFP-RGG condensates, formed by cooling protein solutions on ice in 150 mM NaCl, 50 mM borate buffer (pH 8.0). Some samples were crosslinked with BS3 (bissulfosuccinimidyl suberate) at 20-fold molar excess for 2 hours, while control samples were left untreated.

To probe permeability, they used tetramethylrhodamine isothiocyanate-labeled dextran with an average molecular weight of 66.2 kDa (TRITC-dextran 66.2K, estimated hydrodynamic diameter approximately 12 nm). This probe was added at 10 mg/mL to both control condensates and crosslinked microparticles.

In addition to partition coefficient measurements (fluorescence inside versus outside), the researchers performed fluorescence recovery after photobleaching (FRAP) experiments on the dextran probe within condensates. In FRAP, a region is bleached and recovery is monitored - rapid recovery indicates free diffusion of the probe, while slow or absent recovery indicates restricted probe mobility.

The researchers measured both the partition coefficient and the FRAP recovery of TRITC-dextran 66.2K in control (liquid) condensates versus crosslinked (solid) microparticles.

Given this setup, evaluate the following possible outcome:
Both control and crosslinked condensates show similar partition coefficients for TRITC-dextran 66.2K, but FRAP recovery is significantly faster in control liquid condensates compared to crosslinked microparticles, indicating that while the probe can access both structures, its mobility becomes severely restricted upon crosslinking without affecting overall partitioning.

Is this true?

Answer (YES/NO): NO